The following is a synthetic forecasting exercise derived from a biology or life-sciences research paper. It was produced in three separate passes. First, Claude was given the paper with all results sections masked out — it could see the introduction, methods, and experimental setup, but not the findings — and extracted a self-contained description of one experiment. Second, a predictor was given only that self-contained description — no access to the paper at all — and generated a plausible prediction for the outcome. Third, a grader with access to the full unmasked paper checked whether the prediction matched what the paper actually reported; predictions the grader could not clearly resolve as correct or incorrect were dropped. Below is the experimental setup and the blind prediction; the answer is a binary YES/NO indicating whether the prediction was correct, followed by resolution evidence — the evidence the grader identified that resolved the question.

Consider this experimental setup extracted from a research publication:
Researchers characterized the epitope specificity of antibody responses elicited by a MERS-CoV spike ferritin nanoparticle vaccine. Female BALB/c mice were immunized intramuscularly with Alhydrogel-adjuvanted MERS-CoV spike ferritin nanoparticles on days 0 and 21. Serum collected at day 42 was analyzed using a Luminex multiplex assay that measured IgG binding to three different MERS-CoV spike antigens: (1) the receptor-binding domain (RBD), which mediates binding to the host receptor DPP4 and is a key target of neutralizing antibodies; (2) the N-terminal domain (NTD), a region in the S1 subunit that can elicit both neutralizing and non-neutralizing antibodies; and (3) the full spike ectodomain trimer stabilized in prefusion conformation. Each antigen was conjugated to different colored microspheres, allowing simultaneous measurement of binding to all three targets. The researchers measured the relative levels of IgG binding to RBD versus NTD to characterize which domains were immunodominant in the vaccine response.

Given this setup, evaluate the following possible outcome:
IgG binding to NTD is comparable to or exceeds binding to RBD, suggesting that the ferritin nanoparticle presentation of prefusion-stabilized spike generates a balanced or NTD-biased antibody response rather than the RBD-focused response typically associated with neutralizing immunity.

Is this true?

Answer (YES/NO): NO